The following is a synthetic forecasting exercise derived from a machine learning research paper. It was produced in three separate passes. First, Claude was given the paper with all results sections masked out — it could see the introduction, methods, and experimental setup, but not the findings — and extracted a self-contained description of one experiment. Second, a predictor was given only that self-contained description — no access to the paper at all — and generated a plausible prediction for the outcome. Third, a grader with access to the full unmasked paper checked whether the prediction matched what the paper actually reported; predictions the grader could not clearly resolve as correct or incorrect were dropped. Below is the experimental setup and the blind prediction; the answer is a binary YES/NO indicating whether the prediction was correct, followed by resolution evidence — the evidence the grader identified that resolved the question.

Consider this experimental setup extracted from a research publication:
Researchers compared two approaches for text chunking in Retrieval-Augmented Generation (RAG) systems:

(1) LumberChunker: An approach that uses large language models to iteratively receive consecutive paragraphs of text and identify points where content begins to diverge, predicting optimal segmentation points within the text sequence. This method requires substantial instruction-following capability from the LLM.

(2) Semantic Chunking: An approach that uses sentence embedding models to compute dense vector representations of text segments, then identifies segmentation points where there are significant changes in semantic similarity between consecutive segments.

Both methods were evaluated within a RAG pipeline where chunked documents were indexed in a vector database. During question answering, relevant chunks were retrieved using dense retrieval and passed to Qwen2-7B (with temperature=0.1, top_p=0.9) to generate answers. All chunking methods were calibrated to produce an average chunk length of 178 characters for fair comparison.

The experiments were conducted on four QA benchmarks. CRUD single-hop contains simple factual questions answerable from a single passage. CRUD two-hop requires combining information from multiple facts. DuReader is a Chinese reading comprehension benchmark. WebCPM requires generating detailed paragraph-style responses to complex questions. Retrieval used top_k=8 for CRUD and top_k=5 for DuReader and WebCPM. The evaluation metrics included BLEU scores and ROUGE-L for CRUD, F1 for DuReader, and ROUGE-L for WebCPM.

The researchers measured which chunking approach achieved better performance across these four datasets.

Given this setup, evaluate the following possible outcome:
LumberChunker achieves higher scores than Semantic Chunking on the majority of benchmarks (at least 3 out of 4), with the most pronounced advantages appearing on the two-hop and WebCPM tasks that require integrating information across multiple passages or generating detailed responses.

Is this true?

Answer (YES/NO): NO